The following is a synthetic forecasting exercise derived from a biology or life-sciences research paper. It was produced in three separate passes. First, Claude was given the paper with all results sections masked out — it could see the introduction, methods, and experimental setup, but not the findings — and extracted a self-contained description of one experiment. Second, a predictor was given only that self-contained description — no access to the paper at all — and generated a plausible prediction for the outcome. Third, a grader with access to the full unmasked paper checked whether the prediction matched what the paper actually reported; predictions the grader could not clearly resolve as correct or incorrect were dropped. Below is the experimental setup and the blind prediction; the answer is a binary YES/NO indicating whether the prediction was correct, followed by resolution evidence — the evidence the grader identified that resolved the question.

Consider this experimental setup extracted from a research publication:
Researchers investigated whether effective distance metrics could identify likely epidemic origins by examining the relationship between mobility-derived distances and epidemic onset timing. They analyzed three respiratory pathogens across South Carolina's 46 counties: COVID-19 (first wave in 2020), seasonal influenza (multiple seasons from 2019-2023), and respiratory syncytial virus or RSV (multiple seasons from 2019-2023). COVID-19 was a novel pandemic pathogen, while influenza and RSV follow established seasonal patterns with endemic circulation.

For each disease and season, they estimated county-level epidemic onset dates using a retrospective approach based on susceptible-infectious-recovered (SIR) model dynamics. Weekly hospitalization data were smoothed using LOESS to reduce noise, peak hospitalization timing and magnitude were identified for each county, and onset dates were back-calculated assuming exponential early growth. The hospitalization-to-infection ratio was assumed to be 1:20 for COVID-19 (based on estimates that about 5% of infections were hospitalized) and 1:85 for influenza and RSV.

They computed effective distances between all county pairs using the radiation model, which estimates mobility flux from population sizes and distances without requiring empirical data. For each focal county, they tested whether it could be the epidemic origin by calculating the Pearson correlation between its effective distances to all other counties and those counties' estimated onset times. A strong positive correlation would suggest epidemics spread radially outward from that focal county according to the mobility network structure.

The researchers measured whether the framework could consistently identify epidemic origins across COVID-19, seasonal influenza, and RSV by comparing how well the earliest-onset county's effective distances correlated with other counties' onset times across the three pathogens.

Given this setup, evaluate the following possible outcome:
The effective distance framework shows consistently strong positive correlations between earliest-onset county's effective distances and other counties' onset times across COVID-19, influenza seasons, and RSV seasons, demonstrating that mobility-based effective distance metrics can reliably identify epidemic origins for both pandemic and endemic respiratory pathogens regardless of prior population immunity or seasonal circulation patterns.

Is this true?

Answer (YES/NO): YES